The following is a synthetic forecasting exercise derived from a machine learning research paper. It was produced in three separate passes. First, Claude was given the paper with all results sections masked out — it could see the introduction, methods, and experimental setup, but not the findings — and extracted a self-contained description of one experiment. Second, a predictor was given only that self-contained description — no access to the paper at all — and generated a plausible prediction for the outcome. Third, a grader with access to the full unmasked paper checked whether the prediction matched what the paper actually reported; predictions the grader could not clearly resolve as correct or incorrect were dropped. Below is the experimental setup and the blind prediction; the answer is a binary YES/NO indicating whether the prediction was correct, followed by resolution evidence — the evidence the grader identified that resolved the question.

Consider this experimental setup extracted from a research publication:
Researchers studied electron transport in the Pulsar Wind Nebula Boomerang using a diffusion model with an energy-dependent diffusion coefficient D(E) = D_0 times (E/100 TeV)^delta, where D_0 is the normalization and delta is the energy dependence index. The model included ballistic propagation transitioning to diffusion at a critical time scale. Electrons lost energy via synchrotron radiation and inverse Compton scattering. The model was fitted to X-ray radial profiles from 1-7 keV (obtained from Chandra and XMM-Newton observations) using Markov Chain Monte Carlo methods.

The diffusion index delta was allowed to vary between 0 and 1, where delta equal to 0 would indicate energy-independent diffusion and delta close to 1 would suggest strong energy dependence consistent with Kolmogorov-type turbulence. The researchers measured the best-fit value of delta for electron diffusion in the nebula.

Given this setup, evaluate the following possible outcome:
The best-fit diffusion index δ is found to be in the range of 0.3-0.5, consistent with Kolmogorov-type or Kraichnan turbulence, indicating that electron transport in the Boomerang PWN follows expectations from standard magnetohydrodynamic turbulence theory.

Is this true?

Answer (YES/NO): NO